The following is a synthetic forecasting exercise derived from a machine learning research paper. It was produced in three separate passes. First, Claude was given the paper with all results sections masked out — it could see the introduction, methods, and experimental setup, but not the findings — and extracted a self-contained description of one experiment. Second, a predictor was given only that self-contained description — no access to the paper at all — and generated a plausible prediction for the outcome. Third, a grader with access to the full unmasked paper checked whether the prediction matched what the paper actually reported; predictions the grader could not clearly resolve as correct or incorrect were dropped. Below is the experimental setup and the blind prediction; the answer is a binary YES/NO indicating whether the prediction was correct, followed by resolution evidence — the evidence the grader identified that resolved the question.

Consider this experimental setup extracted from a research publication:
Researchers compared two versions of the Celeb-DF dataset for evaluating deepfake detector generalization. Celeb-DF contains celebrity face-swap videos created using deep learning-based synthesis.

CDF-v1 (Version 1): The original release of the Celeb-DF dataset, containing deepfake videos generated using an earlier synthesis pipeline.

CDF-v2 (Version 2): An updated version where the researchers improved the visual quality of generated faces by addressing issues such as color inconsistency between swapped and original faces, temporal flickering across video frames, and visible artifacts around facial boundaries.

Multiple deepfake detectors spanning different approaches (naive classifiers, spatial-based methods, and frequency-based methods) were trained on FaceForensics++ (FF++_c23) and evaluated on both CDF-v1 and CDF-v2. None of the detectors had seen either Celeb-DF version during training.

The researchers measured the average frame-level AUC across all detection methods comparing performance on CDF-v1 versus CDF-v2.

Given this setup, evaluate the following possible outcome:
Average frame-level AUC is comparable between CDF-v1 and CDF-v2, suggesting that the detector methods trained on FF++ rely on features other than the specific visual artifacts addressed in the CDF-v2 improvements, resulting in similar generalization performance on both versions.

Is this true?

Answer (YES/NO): NO